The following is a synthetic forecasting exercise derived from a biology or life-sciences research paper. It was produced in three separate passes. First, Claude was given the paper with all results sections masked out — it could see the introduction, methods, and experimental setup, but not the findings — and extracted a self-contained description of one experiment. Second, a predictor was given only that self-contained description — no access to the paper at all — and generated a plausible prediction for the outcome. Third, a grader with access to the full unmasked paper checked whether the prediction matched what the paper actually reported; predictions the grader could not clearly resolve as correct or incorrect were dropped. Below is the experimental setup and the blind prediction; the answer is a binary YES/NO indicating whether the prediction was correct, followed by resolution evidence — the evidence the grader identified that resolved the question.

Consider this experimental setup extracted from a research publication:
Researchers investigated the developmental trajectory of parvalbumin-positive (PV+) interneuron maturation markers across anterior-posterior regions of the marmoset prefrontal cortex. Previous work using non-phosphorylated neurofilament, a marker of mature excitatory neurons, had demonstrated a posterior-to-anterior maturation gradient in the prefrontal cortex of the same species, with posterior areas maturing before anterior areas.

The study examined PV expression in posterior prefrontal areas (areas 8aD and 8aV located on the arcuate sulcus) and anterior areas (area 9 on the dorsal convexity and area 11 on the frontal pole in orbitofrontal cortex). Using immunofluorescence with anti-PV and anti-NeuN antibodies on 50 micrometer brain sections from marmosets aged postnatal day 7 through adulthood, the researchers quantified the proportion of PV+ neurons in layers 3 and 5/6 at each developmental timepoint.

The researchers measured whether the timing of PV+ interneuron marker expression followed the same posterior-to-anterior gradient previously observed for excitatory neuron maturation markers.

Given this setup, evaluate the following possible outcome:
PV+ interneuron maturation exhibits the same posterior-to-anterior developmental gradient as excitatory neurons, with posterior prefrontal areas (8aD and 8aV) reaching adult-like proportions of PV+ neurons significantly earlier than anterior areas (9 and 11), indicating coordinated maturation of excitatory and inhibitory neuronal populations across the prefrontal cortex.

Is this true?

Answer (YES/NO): NO